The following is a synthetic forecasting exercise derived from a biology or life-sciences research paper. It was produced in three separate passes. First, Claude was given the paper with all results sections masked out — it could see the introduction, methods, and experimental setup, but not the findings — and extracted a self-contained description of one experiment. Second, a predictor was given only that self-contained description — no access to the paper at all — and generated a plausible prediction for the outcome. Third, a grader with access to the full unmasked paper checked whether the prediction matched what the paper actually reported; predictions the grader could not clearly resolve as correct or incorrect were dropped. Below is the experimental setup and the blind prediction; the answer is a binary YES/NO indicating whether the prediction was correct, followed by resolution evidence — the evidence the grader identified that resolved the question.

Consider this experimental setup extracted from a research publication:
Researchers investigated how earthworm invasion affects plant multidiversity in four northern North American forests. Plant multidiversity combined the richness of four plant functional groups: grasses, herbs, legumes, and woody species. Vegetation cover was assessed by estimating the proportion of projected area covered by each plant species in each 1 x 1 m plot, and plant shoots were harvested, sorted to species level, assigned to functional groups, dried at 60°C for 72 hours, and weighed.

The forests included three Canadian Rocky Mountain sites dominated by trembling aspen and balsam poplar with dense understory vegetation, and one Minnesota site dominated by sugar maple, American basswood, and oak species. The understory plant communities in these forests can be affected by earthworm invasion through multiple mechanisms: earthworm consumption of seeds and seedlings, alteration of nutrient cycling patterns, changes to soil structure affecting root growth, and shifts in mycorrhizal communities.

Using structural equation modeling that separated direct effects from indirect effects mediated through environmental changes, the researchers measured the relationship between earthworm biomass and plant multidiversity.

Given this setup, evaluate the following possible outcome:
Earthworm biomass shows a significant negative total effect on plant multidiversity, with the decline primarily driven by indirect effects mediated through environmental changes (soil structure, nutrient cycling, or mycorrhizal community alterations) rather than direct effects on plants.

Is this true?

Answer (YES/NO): NO